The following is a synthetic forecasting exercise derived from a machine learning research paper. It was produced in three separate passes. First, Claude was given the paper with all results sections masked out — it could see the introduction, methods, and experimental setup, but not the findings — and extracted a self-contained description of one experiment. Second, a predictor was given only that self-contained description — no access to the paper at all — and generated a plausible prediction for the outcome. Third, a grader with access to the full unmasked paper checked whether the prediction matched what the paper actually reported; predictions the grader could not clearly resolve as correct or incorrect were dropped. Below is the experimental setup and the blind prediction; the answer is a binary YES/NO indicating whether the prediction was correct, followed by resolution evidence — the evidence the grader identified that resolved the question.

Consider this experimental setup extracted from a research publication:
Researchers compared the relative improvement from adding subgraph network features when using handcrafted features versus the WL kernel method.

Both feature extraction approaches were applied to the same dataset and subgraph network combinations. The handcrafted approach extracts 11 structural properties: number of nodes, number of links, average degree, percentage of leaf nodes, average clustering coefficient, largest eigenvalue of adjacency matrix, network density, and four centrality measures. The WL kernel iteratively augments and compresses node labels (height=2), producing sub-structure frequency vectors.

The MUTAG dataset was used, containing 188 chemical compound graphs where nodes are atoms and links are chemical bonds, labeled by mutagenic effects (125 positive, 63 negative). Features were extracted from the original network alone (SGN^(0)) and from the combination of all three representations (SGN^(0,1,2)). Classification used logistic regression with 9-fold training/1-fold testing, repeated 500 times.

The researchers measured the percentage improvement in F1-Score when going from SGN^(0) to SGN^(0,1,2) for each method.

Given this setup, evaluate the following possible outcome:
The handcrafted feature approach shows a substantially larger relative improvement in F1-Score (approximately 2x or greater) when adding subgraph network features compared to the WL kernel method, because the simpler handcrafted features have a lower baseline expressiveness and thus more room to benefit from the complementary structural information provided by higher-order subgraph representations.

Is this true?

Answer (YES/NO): NO